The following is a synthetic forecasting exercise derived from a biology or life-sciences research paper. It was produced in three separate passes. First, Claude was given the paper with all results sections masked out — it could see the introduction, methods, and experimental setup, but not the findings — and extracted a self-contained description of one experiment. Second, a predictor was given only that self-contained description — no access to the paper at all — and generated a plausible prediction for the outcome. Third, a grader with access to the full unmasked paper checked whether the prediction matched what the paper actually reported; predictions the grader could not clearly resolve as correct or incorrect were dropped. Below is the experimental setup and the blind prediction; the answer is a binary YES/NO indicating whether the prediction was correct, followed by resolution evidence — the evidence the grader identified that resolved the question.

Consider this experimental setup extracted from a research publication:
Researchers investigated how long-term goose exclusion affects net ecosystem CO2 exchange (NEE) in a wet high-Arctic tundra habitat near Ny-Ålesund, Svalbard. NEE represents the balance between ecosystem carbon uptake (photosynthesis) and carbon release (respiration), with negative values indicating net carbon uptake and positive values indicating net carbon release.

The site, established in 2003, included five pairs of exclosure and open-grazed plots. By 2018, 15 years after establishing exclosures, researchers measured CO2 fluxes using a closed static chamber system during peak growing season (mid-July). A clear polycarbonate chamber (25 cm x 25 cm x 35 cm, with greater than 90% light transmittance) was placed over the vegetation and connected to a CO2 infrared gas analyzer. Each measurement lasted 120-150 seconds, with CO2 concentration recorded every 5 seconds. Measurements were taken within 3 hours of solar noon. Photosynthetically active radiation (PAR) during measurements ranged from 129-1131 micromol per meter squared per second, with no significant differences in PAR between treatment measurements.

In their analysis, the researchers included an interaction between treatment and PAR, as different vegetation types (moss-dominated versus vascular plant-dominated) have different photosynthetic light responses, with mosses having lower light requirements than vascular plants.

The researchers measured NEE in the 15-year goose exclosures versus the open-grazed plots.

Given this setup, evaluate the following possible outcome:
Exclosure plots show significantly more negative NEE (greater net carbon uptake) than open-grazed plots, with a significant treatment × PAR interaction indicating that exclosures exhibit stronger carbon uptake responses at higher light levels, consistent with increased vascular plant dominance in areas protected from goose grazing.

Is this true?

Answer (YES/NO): YES